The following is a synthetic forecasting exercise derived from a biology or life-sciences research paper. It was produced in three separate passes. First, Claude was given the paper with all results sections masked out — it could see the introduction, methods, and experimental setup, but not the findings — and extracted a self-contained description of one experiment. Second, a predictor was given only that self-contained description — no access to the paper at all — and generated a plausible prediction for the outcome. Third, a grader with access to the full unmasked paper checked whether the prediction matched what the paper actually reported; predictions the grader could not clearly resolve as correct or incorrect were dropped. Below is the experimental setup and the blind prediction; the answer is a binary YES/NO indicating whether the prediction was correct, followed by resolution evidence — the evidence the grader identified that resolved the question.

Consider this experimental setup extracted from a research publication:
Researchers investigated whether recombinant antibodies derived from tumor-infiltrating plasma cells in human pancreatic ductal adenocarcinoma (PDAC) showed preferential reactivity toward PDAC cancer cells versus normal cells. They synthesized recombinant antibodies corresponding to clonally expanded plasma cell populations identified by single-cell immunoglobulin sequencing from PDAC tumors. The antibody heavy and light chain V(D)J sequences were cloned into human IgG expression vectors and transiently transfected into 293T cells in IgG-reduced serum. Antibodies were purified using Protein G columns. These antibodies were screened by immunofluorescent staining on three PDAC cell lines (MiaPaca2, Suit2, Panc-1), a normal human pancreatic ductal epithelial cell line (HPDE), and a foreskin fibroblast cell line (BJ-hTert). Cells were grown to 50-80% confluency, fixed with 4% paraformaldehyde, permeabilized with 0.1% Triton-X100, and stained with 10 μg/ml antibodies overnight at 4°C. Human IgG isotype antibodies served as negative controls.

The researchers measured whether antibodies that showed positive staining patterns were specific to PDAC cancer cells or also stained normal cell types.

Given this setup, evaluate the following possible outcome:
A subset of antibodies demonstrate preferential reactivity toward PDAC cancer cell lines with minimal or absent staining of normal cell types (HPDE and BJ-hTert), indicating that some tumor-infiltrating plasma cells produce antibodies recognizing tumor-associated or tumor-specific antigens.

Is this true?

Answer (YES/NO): NO